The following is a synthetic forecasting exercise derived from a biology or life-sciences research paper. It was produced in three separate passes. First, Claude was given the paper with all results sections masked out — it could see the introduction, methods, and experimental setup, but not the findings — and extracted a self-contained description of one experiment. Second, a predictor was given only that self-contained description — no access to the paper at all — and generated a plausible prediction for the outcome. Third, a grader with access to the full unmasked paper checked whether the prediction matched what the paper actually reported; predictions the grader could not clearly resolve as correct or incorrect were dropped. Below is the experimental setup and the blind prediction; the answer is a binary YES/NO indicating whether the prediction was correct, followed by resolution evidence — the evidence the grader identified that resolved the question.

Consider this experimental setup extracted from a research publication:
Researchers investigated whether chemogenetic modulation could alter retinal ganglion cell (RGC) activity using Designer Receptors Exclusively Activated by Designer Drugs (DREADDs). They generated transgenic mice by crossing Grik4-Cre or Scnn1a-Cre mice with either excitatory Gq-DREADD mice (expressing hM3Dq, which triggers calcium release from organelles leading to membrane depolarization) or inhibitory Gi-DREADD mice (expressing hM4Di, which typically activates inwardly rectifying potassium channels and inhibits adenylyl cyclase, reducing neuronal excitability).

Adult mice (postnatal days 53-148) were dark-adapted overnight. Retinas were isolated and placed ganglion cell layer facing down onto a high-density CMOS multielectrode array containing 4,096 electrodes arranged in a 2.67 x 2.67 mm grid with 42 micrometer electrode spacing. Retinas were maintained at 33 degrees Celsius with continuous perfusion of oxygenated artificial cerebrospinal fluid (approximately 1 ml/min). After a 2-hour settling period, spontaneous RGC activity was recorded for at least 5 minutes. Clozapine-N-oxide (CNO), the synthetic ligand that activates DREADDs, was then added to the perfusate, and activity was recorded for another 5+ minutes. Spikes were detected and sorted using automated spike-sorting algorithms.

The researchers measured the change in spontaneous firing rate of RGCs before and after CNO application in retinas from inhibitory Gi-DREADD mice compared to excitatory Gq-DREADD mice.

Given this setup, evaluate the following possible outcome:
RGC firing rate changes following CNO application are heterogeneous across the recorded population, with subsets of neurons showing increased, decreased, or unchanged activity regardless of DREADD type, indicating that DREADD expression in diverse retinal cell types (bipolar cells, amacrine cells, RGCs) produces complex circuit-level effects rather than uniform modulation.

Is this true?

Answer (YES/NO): NO